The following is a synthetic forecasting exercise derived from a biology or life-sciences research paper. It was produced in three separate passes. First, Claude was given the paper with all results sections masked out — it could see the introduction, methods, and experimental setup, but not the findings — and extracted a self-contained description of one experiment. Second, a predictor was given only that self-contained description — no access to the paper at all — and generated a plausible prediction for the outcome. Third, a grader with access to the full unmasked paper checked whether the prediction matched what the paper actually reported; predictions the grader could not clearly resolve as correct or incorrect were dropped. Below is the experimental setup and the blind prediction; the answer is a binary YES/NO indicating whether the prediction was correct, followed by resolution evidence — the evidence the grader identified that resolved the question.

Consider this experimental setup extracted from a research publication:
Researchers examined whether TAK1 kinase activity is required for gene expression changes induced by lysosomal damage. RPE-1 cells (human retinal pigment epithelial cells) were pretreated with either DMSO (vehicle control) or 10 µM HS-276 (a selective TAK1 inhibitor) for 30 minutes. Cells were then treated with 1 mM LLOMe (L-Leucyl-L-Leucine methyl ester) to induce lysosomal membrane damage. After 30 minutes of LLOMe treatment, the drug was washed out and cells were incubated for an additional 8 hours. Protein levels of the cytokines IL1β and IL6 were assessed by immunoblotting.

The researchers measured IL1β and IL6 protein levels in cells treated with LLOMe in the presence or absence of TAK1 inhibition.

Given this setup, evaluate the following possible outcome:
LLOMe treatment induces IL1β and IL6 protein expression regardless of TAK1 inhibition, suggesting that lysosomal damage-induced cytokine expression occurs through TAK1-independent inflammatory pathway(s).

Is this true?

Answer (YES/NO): NO